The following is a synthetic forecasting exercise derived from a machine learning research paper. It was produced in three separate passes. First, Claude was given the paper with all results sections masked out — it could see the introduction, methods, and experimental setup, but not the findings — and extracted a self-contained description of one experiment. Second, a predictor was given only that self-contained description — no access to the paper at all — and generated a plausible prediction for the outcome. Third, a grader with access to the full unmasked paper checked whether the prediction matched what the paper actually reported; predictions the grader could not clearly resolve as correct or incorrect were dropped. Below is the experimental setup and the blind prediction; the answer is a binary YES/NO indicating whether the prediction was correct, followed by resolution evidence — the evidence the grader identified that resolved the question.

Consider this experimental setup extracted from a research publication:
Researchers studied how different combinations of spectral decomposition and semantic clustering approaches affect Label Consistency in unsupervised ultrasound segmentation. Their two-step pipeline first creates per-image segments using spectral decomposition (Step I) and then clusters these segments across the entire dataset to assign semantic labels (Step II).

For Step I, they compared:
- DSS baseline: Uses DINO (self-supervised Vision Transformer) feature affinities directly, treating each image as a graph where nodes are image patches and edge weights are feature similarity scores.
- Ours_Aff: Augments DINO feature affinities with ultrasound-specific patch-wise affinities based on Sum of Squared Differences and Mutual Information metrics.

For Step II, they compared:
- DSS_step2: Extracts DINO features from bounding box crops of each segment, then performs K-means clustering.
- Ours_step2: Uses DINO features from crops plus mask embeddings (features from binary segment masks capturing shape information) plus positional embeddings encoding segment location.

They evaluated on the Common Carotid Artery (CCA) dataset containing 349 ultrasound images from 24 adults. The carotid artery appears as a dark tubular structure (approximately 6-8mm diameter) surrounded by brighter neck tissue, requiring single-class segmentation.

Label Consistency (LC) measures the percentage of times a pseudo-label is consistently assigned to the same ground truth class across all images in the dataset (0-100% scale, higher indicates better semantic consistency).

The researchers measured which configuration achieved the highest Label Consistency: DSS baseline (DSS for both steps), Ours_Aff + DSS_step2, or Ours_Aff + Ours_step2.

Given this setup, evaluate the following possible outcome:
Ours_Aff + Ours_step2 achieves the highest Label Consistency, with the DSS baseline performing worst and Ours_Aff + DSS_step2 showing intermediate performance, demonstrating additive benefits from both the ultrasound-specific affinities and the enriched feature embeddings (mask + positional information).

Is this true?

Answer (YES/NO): NO